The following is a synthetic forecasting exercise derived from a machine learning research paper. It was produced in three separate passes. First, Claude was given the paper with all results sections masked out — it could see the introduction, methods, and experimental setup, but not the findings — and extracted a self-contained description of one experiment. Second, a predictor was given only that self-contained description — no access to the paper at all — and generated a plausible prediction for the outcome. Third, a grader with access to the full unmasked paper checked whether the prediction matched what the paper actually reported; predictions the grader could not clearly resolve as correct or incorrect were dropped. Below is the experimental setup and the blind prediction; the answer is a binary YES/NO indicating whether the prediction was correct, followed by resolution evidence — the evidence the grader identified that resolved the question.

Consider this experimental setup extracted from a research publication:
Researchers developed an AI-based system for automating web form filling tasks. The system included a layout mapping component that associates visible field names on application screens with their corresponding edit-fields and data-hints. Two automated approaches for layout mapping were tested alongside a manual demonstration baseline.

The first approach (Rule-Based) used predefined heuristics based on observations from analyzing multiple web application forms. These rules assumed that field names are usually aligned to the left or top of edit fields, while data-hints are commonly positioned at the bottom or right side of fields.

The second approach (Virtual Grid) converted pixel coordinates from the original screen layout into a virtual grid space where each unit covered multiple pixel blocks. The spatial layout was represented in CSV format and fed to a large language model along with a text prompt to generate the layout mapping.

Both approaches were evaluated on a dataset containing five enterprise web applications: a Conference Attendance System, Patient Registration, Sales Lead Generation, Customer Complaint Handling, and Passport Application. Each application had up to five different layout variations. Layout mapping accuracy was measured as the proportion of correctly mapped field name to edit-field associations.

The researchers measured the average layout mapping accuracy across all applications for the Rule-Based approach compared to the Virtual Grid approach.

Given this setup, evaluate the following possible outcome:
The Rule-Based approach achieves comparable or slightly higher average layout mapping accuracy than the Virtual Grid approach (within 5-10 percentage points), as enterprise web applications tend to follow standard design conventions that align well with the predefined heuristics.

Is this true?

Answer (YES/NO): YES